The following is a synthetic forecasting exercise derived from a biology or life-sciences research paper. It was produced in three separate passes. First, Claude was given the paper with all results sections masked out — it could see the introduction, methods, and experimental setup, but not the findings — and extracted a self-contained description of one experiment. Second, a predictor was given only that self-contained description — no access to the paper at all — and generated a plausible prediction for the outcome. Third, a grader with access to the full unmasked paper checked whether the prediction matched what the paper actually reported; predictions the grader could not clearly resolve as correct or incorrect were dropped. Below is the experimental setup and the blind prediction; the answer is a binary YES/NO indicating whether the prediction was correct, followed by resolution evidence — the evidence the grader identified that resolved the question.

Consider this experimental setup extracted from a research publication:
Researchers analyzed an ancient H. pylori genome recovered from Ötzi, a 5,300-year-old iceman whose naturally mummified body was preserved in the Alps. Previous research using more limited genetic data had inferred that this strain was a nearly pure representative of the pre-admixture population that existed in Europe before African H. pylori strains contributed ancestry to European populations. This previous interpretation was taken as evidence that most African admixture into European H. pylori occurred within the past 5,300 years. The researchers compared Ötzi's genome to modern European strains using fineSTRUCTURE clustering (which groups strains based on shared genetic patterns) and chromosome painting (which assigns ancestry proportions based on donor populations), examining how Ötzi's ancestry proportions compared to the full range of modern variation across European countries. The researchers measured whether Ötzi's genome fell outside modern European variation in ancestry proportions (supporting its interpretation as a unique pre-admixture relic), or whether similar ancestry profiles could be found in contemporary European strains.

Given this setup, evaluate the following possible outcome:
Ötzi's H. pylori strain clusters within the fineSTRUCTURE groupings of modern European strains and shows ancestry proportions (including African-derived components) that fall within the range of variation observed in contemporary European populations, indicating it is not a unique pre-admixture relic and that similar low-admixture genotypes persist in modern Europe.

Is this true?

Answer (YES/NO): YES